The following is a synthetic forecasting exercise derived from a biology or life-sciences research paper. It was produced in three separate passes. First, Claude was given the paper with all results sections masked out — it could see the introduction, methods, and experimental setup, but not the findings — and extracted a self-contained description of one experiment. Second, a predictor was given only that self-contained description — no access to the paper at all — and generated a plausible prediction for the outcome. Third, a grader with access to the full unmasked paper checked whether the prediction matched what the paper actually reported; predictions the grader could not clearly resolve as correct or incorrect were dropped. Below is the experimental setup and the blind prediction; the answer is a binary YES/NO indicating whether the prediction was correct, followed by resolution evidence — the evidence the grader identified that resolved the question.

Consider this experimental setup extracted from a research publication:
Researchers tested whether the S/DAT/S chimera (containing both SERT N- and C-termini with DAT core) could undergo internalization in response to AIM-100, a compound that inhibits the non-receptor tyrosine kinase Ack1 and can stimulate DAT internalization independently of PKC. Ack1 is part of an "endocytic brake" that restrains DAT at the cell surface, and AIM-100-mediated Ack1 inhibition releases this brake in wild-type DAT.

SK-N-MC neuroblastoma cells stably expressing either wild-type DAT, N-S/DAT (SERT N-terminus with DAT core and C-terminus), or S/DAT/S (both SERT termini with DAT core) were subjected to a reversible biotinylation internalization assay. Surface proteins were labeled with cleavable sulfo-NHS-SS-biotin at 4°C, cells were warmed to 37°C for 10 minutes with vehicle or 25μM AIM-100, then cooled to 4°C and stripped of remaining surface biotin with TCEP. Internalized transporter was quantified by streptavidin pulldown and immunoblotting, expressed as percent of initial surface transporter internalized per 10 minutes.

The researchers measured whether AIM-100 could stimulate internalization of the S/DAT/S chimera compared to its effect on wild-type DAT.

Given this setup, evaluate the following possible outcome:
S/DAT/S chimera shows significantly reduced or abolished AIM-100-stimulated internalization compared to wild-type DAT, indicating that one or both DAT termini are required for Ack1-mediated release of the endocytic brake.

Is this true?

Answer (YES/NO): YES